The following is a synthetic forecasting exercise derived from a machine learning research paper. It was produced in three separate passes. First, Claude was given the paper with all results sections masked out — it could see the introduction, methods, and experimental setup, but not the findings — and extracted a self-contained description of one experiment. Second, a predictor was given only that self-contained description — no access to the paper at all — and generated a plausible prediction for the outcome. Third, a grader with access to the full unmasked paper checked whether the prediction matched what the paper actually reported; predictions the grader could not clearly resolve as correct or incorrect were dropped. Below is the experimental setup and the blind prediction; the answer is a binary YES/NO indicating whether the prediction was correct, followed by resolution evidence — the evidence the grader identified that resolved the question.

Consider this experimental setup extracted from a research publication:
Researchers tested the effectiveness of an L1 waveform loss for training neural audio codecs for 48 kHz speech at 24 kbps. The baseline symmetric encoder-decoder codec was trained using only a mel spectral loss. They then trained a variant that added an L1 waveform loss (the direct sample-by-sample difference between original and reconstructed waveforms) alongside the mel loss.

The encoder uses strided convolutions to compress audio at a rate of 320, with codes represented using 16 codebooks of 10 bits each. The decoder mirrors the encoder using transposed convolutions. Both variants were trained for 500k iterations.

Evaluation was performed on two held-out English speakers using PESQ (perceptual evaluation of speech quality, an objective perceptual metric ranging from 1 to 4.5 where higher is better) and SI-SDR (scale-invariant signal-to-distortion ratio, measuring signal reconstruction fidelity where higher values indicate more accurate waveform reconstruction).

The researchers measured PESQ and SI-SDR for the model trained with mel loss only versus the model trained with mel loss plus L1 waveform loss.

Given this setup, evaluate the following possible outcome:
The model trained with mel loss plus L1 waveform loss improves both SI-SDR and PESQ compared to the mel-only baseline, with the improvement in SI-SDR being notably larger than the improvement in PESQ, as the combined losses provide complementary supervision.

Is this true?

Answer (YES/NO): NO